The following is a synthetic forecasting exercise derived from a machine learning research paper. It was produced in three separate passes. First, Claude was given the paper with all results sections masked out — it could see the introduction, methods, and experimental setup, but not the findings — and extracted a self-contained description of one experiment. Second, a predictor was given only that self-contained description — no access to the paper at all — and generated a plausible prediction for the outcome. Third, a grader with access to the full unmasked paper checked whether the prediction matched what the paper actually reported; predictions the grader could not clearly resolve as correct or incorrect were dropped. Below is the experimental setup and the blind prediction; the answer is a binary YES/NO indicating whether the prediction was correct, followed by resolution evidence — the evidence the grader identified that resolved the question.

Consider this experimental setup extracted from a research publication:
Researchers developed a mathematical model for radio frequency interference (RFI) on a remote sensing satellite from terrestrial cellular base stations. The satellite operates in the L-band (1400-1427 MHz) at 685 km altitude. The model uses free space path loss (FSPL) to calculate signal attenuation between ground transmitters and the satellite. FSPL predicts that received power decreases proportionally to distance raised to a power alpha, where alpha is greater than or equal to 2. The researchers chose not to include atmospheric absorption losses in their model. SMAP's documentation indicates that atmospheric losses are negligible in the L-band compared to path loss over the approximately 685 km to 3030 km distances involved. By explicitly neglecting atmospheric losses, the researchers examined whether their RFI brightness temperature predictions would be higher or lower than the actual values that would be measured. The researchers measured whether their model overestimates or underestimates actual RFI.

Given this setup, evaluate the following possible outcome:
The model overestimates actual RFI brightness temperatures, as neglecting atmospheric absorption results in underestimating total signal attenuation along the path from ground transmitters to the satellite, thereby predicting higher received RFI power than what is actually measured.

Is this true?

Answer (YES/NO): YES